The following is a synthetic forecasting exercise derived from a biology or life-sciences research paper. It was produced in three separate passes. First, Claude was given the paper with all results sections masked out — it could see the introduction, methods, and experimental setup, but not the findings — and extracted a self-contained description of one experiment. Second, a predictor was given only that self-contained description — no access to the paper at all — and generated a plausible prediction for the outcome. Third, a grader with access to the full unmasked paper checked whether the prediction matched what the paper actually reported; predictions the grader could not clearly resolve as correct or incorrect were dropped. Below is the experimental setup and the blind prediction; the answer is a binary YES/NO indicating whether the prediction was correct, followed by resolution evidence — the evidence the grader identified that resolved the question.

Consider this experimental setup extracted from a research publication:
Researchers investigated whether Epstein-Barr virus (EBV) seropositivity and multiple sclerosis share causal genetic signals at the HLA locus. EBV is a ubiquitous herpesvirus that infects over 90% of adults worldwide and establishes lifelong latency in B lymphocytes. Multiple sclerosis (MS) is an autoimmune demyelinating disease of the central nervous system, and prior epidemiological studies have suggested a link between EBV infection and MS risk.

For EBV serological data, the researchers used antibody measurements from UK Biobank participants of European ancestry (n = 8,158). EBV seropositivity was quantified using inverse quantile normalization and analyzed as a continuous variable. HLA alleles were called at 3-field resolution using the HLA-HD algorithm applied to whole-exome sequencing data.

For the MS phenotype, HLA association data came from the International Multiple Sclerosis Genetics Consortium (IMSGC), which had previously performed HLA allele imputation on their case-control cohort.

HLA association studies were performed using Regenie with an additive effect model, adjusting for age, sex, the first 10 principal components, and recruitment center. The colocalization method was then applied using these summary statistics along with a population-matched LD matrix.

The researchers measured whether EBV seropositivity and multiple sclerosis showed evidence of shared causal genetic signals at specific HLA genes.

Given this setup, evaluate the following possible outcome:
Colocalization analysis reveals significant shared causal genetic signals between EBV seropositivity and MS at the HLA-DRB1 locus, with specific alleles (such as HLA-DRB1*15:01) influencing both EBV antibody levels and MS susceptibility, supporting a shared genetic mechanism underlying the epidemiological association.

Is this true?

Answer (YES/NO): YES